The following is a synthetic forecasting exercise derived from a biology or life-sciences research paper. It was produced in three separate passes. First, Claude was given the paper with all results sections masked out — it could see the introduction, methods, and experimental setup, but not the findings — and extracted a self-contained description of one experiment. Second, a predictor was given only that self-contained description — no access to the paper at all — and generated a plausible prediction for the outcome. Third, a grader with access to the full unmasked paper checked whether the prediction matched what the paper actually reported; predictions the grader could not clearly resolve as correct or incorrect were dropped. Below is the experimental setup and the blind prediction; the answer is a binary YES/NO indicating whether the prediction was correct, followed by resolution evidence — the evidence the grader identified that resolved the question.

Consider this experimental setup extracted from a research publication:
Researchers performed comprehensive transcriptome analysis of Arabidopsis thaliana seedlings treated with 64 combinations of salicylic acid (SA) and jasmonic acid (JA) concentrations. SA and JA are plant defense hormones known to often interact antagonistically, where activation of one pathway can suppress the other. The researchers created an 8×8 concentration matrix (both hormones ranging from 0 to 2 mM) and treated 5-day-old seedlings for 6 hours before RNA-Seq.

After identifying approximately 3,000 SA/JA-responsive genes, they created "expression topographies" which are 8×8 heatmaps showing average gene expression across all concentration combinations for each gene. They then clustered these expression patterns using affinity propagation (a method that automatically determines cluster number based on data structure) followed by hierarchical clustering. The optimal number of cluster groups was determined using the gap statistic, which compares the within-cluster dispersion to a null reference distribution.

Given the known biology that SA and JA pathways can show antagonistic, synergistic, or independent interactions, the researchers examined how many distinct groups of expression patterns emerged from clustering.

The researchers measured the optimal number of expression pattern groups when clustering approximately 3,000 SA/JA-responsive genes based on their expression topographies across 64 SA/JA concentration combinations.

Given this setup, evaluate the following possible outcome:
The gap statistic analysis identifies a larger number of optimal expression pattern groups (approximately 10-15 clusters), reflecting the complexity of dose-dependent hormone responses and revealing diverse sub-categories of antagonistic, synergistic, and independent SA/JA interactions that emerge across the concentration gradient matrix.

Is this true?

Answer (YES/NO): NO